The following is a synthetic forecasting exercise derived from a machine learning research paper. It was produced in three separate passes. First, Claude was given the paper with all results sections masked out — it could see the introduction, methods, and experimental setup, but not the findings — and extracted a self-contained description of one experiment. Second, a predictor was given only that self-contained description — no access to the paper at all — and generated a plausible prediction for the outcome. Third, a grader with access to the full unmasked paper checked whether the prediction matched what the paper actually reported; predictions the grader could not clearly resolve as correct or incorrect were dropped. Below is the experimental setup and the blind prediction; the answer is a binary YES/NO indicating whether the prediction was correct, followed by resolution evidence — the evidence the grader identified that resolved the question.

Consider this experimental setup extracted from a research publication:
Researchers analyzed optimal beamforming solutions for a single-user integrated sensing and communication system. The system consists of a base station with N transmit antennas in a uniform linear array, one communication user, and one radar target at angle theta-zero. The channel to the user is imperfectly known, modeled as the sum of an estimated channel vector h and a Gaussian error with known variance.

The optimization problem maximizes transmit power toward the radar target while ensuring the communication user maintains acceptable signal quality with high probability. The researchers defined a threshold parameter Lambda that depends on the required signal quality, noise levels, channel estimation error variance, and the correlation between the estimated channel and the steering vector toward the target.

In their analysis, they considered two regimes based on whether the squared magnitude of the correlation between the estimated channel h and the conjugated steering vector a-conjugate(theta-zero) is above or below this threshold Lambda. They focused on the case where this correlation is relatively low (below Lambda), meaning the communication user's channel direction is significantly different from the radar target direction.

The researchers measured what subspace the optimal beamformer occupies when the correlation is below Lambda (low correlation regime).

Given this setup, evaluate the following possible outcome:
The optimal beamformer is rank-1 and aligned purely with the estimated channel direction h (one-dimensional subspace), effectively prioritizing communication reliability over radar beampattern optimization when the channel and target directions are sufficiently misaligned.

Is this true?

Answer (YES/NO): NO